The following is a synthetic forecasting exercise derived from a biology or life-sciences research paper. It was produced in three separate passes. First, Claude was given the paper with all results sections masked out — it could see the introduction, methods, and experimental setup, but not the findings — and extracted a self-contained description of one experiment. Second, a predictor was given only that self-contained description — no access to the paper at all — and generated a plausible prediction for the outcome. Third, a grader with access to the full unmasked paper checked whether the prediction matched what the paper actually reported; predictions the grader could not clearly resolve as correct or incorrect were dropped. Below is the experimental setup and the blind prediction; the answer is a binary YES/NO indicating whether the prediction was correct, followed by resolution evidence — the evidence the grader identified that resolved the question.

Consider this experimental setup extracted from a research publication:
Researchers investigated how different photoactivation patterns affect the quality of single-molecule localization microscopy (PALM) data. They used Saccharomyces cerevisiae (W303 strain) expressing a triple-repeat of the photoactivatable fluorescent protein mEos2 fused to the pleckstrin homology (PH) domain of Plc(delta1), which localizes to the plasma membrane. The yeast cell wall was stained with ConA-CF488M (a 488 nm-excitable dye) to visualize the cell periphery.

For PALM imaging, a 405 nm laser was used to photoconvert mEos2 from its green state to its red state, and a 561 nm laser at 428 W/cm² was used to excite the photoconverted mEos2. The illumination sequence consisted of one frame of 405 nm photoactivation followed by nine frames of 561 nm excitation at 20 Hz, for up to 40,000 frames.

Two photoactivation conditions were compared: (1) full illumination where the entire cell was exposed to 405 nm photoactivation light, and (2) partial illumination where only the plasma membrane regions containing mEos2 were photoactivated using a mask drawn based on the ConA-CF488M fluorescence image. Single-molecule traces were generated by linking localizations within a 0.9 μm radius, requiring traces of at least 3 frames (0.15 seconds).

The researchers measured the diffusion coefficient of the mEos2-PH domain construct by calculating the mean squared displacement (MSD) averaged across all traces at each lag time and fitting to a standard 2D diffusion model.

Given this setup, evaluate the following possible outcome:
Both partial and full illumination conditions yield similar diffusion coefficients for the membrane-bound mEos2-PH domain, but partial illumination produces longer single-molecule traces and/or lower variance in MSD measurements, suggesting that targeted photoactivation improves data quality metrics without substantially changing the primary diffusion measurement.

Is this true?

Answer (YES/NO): NO